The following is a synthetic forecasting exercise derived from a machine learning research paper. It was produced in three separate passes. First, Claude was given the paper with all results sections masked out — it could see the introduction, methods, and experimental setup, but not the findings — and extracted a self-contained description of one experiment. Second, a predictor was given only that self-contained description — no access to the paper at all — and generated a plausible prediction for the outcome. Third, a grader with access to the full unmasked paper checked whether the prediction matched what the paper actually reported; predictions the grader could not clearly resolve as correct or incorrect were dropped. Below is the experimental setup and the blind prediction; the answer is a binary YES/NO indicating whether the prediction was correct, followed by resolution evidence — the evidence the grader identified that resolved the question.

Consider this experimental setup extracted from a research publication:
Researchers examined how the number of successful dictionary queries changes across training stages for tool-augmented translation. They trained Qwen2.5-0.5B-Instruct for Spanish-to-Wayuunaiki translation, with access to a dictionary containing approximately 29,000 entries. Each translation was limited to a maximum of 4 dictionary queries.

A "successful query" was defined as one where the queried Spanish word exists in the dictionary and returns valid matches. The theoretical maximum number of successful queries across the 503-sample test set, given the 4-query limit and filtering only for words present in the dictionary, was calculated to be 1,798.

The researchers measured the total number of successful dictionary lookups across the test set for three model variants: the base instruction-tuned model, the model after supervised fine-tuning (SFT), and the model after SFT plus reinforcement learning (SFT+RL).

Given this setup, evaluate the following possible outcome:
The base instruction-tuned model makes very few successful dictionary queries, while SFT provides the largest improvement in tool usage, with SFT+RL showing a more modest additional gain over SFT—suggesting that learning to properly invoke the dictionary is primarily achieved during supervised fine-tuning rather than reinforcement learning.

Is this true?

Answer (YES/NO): NO